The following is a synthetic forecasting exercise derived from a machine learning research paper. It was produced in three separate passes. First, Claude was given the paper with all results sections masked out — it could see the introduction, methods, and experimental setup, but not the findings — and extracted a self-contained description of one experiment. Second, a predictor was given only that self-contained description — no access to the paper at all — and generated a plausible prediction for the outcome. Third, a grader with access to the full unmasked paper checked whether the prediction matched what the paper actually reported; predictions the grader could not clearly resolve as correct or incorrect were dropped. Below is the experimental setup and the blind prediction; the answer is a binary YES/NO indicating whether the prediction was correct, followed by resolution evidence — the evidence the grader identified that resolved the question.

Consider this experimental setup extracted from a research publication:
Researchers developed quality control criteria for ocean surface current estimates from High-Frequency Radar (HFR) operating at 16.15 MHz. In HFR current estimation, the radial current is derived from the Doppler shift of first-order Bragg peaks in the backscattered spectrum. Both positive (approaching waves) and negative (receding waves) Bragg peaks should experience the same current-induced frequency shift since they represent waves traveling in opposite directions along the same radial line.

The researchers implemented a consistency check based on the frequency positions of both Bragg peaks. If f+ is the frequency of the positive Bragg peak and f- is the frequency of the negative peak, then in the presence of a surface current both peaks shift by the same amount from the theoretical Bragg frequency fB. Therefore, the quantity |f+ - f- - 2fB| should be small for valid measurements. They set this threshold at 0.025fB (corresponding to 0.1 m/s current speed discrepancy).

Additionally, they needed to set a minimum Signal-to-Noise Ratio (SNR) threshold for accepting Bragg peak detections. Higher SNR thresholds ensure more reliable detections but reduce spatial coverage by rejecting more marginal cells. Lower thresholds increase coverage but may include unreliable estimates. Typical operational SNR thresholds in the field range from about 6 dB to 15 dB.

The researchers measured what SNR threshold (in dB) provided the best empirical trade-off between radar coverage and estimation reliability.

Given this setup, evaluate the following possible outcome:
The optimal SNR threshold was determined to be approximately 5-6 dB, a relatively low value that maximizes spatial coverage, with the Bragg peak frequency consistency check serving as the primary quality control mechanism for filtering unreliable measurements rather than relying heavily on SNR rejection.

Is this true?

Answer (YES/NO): NO